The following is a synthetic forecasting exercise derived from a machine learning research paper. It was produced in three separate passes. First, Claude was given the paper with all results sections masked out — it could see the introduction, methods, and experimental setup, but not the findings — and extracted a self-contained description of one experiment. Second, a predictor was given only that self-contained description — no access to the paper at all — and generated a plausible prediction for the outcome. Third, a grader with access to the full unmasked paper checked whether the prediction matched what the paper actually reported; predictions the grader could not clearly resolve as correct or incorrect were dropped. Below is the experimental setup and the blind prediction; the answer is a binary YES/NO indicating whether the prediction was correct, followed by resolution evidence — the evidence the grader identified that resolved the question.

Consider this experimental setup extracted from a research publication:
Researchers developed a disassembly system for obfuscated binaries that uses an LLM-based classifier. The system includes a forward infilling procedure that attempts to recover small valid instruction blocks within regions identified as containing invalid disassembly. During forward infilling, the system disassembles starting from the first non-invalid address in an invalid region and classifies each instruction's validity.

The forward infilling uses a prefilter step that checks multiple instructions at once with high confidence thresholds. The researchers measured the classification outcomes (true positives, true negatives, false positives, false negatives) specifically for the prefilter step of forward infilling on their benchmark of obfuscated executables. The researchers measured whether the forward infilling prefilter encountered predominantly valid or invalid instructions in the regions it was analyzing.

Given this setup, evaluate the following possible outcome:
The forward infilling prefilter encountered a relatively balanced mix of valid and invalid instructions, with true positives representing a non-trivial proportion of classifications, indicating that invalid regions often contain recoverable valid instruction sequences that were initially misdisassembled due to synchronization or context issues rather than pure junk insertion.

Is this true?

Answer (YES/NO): NO